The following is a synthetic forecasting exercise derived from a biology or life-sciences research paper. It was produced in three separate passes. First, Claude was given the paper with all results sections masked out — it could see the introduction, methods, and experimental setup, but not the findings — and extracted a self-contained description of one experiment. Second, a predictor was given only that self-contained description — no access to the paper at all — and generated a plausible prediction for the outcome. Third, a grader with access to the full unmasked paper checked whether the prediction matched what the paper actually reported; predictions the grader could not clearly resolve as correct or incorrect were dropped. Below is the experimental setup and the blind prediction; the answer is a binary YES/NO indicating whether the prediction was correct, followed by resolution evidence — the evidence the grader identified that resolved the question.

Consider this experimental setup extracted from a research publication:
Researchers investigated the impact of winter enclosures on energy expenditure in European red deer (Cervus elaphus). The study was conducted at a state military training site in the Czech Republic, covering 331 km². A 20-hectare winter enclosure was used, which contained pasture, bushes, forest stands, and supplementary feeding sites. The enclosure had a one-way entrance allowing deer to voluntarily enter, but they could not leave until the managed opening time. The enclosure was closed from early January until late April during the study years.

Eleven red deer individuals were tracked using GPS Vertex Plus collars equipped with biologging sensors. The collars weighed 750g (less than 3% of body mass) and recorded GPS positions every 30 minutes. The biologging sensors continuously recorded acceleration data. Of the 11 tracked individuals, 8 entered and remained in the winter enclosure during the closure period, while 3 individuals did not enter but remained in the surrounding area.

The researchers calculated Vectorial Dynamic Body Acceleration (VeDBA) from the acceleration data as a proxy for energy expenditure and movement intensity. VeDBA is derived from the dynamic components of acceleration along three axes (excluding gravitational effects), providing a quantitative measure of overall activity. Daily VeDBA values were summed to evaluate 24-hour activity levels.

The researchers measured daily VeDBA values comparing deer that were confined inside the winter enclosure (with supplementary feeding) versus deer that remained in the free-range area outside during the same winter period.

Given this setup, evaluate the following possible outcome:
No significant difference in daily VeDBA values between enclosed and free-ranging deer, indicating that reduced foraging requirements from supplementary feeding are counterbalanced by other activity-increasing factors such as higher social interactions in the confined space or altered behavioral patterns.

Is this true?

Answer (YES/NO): NO